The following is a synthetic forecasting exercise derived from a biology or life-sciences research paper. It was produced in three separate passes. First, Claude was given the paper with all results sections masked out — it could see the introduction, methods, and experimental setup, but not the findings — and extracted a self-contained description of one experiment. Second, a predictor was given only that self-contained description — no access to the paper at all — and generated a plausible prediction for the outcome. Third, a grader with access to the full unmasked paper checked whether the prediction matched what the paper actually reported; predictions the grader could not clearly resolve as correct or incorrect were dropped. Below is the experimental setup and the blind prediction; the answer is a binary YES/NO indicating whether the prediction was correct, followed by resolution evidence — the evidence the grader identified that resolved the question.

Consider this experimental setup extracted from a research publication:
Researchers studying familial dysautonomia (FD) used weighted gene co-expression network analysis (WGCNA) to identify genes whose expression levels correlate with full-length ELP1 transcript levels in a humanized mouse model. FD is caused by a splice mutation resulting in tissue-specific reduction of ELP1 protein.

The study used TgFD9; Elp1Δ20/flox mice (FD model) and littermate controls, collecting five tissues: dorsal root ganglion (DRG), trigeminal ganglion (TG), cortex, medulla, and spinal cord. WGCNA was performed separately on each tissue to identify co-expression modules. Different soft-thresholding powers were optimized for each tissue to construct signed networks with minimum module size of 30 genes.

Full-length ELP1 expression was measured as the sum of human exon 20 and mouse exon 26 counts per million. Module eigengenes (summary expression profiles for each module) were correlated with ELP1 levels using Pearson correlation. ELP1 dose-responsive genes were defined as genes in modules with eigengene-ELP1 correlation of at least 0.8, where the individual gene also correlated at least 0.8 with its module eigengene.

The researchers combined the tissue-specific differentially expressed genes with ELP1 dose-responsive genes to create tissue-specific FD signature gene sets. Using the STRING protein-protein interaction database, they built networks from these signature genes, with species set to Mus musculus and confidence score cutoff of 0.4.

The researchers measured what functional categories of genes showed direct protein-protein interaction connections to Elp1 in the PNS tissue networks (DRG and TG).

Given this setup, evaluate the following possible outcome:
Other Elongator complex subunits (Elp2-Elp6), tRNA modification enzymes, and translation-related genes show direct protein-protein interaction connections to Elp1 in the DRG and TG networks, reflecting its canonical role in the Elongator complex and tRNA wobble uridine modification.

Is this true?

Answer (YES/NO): NO